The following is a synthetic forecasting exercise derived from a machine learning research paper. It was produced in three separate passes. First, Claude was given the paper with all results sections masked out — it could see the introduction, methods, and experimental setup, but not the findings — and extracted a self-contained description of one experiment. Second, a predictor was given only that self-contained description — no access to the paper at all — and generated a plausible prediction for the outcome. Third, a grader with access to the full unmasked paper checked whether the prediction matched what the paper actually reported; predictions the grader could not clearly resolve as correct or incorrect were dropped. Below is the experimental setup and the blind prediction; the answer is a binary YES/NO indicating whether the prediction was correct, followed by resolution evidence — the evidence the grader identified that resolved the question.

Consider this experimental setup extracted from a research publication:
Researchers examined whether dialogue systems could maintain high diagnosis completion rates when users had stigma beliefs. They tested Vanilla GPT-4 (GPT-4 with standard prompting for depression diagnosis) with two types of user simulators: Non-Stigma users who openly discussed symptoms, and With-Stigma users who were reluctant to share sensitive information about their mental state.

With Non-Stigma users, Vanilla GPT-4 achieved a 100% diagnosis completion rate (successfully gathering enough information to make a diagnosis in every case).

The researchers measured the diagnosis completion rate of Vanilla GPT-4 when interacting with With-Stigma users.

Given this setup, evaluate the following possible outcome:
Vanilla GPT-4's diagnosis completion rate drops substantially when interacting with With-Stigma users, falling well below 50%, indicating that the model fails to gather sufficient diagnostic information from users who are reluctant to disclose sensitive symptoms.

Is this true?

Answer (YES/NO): YES